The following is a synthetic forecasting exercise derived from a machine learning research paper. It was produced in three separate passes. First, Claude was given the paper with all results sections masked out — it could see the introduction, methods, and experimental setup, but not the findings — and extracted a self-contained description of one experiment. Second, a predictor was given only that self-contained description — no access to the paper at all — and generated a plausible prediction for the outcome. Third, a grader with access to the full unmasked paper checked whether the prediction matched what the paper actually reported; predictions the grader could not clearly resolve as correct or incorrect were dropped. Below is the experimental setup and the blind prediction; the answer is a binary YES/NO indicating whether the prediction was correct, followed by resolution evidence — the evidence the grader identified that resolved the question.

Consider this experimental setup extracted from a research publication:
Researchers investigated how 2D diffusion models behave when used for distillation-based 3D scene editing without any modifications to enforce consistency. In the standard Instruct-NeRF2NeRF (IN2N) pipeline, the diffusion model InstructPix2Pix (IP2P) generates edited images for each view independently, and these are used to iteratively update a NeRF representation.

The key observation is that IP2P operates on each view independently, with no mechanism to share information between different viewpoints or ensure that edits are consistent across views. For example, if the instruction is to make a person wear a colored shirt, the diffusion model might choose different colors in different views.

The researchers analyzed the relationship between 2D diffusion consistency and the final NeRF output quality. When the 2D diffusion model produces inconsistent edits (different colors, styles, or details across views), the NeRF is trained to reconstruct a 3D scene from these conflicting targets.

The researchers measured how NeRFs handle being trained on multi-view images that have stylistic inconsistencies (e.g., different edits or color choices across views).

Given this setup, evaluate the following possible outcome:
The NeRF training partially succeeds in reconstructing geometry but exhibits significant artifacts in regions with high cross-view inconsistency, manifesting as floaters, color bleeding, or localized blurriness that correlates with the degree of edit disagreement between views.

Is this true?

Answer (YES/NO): NO